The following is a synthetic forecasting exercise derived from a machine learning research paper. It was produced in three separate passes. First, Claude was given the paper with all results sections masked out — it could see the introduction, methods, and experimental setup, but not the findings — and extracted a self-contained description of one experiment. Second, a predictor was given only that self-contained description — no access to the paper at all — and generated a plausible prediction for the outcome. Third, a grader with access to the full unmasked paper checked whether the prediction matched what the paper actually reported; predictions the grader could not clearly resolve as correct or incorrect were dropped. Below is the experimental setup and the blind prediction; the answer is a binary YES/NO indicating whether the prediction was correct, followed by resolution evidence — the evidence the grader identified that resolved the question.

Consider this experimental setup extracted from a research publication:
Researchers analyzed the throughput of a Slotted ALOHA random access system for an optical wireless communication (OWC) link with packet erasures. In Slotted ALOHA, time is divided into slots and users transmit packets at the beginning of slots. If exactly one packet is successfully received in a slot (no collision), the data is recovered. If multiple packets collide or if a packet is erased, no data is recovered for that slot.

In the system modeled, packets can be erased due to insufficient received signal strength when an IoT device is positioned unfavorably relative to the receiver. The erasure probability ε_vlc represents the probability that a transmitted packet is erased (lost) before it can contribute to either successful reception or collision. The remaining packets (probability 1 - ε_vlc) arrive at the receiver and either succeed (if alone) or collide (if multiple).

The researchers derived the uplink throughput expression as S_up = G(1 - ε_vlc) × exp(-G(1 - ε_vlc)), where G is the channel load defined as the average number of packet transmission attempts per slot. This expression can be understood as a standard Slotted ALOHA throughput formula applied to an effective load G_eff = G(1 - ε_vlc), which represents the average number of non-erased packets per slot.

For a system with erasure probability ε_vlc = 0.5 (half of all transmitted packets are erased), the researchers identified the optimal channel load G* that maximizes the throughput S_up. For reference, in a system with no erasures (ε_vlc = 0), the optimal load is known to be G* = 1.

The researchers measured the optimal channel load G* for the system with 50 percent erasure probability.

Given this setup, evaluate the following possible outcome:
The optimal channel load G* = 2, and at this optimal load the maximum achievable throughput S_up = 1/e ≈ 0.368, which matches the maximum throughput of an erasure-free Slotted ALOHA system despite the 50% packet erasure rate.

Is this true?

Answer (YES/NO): YES